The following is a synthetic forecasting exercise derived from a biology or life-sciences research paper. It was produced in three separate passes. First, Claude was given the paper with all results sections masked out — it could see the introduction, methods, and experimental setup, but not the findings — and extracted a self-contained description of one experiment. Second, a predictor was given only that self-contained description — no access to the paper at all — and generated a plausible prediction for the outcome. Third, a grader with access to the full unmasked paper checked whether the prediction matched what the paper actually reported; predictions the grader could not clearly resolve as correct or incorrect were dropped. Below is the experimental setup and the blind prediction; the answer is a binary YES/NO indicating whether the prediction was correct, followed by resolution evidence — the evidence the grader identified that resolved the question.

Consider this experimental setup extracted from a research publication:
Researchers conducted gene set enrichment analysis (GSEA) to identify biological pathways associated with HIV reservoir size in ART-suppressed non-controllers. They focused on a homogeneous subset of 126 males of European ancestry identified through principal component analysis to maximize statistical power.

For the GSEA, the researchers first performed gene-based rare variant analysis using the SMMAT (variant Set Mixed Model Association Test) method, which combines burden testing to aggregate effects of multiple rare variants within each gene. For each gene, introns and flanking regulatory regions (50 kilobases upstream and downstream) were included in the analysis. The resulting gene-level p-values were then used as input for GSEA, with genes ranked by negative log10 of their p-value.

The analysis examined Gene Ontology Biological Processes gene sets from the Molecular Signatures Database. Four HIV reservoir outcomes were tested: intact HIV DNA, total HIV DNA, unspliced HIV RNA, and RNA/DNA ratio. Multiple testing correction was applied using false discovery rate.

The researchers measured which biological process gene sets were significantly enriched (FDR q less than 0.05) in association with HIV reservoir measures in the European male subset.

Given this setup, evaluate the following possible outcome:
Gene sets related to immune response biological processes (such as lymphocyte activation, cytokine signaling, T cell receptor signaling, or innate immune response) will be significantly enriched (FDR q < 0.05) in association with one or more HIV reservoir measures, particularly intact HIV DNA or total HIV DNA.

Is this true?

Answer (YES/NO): NO